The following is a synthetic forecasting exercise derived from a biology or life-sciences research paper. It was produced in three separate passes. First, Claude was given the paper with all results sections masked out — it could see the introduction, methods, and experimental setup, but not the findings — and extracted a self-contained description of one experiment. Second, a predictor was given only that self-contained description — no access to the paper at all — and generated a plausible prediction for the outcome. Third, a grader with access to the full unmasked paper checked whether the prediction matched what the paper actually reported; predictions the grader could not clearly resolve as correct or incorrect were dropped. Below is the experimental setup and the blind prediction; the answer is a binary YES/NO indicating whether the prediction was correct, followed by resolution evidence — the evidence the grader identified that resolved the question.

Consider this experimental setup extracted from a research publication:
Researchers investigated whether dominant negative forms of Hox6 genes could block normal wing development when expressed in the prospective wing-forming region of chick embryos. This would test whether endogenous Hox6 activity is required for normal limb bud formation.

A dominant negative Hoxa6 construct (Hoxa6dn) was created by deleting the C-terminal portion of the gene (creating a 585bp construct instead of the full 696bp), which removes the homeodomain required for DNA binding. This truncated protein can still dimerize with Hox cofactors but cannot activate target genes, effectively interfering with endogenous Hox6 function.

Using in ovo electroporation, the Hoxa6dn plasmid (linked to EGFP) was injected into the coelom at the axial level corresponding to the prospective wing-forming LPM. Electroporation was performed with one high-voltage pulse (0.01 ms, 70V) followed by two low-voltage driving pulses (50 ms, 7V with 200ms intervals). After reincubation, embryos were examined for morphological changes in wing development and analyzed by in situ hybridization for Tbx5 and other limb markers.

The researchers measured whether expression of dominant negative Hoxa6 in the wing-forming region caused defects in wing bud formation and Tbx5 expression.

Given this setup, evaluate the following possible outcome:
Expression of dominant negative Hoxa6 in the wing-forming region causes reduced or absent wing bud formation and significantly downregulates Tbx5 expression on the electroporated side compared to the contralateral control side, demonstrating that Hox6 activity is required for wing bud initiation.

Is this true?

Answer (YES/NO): YES